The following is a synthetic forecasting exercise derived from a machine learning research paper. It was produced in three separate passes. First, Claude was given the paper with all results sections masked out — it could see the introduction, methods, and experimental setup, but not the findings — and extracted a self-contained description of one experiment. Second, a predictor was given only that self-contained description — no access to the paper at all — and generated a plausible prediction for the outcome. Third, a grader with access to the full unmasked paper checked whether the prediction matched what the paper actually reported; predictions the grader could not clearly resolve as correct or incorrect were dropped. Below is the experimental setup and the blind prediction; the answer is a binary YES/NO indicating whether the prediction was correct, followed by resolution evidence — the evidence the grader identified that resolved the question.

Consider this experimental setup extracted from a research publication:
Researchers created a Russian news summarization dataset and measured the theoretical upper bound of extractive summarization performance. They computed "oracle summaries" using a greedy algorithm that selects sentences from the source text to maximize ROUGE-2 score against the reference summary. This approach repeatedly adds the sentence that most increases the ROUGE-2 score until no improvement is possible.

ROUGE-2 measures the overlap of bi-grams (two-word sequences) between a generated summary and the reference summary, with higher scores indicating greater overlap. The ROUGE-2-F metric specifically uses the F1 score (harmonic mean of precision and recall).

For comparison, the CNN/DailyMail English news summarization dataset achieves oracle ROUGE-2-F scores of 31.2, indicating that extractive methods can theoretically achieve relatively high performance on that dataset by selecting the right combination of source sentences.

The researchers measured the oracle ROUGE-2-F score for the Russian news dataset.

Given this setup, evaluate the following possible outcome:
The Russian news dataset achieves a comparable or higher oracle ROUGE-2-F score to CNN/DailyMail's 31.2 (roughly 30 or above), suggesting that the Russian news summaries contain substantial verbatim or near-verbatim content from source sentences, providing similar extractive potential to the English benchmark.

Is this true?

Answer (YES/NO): NO